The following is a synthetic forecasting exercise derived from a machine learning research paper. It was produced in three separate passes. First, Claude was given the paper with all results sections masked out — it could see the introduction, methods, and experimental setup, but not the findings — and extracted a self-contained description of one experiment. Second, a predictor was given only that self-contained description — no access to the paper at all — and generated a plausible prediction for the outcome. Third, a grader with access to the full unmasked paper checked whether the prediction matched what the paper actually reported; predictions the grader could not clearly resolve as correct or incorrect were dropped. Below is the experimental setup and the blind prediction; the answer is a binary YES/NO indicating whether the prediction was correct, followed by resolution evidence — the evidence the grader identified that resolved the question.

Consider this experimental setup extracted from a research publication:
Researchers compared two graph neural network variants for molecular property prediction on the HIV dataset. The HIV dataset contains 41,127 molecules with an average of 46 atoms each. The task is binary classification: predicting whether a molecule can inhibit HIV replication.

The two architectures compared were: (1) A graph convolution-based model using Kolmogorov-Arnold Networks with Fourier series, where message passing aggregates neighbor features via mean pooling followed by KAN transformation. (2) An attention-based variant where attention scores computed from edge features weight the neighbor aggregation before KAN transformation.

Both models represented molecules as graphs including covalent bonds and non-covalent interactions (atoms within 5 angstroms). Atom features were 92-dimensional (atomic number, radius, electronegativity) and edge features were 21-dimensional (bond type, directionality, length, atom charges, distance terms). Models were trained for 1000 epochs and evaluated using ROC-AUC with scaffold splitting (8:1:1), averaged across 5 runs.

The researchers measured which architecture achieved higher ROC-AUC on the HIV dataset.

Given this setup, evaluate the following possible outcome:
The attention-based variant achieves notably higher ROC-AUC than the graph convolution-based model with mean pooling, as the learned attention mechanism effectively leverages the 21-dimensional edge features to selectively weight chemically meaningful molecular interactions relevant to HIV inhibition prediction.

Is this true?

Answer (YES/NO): NO